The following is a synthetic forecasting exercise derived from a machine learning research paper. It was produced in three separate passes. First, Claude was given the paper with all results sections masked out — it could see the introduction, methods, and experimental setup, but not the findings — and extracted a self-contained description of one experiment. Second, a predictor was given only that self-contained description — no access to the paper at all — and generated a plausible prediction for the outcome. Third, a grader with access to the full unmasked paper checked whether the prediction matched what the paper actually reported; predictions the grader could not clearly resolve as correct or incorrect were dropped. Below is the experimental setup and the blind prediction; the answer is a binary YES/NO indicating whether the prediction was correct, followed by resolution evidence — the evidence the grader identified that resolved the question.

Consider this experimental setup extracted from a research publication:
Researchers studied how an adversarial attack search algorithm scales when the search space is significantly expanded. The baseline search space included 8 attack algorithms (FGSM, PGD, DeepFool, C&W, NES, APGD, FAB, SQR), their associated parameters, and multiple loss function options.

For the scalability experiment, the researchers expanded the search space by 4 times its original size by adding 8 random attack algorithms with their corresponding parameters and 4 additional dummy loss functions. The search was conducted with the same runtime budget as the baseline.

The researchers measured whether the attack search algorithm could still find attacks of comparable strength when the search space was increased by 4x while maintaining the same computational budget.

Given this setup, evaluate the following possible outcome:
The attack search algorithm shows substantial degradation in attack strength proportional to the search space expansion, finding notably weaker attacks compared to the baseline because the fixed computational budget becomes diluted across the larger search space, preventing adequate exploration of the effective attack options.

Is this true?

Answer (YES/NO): NO